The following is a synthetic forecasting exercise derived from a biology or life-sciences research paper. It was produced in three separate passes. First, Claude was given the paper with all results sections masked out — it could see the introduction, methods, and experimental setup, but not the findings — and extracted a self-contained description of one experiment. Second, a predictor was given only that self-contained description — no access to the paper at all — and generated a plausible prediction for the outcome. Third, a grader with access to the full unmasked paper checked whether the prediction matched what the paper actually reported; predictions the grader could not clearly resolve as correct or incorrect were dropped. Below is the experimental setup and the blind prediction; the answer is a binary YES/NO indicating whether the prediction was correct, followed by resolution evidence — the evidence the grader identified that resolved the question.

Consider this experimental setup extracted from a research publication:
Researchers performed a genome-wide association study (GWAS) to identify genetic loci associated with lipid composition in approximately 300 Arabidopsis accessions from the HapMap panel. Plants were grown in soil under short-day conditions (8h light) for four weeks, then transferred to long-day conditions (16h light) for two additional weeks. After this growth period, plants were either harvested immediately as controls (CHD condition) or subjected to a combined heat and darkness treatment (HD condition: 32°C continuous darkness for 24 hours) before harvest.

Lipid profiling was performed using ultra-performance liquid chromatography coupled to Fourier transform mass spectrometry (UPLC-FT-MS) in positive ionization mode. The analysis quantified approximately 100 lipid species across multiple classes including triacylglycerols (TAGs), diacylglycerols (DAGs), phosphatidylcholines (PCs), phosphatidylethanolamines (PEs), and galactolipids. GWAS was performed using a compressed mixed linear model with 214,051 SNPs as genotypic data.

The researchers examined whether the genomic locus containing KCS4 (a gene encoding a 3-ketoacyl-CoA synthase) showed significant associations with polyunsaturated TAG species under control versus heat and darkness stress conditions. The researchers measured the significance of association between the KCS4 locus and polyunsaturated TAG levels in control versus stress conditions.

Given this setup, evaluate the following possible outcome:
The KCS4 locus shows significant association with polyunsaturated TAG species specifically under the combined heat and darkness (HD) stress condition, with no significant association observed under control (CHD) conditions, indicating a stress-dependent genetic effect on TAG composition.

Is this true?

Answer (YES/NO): YES